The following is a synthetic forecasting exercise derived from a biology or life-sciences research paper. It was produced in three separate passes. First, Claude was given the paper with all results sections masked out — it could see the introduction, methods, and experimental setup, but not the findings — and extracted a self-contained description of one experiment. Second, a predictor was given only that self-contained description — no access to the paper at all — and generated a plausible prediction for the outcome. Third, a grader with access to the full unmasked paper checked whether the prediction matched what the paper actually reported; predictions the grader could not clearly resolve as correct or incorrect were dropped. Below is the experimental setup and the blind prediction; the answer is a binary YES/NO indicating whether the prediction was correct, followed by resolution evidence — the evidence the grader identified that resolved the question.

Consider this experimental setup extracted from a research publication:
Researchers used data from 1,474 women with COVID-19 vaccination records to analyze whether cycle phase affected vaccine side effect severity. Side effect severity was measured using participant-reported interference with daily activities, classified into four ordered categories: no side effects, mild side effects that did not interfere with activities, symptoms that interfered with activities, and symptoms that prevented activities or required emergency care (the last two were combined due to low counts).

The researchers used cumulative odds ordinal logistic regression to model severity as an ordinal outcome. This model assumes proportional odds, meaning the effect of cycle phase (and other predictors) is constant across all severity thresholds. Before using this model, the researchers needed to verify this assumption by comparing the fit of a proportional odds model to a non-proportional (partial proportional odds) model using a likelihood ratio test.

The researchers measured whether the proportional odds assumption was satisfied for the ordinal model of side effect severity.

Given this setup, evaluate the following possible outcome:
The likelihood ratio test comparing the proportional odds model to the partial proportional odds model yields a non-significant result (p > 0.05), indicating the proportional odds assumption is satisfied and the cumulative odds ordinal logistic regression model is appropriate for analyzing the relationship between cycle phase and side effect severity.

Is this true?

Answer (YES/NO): YES